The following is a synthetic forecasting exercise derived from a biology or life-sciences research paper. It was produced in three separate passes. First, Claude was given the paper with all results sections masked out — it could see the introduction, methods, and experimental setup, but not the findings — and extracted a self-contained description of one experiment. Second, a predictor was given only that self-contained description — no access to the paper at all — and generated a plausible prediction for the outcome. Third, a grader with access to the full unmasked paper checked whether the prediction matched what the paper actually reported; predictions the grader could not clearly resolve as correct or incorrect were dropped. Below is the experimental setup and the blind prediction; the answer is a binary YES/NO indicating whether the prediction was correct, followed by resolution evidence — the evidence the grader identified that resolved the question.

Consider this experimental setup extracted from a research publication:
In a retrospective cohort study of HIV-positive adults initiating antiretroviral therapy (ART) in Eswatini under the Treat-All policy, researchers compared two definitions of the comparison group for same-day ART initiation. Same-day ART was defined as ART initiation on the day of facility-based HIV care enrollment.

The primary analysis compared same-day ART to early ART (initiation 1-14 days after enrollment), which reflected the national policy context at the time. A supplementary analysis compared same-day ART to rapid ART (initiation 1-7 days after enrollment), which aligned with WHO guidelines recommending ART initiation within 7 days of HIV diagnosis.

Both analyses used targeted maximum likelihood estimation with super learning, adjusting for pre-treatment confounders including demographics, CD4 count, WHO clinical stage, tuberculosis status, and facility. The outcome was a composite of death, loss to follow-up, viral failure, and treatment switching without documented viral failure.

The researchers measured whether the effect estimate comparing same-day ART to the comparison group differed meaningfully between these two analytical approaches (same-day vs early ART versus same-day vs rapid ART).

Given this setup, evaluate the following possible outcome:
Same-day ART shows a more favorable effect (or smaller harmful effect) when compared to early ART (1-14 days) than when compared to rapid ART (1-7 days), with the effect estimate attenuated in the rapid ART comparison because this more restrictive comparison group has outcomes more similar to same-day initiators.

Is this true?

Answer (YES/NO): NO